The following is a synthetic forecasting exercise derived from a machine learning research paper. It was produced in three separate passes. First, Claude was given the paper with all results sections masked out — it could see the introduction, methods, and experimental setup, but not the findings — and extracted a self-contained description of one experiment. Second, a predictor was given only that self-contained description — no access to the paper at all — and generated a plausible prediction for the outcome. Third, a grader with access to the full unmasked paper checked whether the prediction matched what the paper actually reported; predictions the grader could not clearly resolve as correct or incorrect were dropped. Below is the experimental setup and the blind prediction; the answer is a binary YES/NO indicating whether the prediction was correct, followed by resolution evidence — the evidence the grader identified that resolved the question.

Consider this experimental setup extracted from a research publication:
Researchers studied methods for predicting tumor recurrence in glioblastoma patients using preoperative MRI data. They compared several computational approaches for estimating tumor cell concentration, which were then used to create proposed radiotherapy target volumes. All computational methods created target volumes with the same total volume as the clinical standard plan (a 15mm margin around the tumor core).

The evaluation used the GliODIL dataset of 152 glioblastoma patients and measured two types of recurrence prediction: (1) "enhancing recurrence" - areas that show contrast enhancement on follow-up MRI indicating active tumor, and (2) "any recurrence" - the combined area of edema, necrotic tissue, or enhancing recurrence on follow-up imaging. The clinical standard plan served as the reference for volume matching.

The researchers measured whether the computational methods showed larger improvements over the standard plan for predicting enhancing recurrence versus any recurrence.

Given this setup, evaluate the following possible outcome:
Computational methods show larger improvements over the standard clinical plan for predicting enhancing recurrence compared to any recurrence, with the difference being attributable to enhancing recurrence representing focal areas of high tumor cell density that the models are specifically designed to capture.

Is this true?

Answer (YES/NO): NO